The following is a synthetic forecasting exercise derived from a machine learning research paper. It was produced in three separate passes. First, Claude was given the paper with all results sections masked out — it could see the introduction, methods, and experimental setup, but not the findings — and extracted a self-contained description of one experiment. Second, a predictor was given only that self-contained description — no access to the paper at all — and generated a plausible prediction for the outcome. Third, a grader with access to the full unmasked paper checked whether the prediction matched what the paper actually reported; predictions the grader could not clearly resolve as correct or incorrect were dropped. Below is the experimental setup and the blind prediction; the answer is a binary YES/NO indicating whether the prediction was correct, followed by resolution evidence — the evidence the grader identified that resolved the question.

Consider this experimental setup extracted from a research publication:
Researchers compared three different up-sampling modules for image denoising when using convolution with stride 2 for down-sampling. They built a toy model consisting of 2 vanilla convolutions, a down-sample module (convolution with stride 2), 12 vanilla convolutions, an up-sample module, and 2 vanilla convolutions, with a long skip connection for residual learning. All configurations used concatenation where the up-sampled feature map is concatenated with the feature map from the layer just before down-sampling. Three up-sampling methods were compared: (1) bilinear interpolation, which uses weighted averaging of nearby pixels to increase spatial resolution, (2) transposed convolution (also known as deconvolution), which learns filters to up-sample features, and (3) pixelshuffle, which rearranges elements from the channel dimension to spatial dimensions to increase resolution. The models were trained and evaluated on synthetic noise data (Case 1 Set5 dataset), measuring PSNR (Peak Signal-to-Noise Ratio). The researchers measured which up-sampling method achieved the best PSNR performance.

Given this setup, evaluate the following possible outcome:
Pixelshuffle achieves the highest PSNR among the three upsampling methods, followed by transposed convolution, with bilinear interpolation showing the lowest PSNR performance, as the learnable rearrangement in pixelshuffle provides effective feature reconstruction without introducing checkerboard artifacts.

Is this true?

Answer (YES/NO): NO